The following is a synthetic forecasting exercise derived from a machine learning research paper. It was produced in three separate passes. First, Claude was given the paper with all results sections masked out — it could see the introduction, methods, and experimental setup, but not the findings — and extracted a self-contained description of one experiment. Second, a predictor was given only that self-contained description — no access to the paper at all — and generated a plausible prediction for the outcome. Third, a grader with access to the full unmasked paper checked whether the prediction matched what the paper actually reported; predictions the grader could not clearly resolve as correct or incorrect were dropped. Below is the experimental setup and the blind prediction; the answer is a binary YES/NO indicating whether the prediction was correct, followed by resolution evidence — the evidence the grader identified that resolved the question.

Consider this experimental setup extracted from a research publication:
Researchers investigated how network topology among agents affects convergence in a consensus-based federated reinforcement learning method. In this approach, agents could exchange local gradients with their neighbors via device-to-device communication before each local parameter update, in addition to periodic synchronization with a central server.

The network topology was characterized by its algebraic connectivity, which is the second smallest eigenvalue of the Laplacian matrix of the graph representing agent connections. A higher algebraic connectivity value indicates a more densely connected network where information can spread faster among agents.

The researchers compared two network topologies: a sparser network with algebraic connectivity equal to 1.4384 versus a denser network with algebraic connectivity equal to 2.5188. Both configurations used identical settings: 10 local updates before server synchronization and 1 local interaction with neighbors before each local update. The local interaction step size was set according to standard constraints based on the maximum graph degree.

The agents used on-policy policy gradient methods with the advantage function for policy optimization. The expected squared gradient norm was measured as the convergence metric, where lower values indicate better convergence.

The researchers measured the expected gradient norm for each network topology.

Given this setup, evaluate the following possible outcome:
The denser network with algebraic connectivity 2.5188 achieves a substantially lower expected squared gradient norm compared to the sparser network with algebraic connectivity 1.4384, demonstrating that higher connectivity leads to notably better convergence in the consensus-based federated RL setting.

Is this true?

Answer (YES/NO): YES